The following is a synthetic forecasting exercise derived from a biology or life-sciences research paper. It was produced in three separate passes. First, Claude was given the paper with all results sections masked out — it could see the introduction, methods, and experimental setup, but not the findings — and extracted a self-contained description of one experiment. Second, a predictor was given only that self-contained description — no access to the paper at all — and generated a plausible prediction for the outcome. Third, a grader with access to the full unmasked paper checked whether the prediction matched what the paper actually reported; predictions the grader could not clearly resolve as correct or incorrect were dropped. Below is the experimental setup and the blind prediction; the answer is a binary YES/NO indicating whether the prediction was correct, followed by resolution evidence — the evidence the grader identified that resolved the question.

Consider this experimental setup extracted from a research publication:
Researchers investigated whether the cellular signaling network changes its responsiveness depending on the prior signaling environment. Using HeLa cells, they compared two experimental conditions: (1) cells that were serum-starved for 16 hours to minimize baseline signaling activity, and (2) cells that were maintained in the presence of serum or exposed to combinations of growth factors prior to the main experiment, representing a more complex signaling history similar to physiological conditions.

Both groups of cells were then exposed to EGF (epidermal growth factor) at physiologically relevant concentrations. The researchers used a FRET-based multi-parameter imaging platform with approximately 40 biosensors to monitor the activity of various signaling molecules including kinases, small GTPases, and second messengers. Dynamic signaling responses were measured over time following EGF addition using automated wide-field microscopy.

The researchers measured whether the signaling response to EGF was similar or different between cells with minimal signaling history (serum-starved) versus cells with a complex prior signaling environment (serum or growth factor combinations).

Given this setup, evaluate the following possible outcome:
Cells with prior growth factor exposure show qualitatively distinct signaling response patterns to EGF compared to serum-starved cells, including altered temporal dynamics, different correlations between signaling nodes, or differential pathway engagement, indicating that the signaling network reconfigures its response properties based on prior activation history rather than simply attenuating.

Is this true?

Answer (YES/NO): YES